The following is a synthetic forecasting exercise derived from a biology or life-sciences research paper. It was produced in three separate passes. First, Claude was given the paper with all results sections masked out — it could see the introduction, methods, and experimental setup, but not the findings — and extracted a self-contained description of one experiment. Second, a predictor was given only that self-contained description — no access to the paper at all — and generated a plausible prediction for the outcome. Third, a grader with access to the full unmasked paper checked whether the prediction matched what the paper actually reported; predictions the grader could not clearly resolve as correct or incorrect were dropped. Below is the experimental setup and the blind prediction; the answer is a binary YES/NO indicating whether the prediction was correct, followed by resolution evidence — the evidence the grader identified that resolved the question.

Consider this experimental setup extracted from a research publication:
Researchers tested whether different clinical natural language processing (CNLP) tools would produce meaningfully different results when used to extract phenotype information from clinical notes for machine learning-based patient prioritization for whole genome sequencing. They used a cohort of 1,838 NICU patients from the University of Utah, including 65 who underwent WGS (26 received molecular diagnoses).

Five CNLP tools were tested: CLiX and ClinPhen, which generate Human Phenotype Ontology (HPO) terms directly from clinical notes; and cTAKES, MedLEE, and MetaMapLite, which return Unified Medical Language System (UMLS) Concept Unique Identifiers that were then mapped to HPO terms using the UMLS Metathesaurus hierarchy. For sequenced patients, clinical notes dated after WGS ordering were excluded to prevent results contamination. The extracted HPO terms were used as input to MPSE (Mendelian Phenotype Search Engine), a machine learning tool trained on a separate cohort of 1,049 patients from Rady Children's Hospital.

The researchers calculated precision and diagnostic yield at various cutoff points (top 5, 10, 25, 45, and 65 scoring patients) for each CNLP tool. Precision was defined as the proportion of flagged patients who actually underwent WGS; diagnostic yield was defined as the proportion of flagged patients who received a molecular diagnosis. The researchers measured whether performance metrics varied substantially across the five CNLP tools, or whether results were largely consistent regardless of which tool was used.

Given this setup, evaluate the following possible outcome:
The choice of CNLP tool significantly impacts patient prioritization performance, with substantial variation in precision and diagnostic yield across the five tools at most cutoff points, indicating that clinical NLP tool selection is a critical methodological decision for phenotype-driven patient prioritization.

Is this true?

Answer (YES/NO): NO